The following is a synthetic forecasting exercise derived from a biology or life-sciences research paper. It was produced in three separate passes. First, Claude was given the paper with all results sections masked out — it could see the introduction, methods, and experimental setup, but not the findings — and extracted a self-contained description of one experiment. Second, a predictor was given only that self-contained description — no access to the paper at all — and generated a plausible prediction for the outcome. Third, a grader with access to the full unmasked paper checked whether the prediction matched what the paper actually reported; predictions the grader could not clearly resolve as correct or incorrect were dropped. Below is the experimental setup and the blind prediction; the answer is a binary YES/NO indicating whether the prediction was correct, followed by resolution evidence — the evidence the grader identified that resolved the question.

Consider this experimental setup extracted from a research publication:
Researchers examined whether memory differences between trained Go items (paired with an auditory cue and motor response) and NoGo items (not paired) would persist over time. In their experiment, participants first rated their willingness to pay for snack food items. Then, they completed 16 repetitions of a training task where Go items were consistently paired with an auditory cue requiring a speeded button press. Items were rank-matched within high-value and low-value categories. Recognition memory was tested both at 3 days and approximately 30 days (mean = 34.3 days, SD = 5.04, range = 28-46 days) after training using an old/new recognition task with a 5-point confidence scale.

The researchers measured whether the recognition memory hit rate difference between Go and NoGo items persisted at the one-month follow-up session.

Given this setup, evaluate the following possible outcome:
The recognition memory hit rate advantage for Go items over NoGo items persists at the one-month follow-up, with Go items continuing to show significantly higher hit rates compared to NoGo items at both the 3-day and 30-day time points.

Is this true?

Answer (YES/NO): YES